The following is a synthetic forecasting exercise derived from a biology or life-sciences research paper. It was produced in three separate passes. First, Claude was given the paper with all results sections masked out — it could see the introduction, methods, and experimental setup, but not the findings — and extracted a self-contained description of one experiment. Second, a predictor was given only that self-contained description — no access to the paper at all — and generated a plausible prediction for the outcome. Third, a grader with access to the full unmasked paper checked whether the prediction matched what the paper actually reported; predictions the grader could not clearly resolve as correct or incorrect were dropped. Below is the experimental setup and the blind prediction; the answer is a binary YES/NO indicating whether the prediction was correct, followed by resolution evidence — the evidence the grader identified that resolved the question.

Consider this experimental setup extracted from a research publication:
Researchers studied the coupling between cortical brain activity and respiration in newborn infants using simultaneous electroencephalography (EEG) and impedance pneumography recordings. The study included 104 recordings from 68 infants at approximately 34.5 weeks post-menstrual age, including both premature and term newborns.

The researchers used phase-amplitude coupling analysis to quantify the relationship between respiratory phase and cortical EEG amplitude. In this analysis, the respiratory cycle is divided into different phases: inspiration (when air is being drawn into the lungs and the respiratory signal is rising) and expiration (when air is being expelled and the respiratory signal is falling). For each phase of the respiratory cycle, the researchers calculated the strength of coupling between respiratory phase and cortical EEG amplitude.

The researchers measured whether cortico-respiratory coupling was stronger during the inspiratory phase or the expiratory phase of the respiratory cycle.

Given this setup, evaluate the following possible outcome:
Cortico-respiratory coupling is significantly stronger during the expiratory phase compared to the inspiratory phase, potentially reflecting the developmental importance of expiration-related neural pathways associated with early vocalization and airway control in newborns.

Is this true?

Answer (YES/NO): NO